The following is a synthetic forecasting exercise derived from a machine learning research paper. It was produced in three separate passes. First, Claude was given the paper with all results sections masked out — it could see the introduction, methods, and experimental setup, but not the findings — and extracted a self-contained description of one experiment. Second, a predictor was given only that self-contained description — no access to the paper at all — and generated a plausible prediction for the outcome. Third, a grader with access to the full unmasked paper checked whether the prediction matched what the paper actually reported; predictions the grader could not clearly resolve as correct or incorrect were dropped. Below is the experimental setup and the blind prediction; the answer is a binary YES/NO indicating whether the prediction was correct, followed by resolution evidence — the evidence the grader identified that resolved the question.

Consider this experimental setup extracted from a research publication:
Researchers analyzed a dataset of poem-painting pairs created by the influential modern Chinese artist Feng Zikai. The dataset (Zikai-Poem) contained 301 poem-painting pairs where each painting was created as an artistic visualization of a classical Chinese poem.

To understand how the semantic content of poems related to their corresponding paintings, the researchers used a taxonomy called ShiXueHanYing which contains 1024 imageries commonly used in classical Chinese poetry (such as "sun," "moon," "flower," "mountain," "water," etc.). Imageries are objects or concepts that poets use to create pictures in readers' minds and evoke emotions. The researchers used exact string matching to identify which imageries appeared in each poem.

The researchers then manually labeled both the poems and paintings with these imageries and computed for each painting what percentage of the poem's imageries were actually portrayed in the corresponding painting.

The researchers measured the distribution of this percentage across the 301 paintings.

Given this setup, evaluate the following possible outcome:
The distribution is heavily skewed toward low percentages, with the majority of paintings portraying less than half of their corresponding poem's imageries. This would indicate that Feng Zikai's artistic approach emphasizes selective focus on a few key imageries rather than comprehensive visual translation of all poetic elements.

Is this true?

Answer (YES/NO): YES